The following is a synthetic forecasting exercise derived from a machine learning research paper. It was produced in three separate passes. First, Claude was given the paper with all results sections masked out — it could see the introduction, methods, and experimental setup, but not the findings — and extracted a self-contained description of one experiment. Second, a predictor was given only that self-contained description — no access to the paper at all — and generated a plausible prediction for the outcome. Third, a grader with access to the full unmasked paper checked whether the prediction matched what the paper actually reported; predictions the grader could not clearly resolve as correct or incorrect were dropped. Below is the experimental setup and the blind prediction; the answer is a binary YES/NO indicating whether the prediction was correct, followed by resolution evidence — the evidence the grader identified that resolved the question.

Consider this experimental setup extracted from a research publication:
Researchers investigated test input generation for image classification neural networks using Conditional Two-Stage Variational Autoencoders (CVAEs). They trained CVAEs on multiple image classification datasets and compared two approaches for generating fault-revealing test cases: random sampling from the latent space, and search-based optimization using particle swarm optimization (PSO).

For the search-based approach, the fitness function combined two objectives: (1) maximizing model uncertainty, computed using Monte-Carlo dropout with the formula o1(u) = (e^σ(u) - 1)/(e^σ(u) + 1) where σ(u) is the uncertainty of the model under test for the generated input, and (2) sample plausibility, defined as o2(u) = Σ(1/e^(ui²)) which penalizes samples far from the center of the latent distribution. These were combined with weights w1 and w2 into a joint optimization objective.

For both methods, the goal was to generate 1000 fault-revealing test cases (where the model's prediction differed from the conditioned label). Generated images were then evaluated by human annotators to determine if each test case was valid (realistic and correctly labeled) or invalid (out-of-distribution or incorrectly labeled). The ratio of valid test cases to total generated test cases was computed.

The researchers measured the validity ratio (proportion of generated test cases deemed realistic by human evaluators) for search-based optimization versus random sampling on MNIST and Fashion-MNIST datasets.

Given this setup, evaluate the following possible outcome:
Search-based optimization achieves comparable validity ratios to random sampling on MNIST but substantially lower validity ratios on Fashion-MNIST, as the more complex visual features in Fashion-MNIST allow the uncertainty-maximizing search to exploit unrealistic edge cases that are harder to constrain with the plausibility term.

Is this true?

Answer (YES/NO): NO